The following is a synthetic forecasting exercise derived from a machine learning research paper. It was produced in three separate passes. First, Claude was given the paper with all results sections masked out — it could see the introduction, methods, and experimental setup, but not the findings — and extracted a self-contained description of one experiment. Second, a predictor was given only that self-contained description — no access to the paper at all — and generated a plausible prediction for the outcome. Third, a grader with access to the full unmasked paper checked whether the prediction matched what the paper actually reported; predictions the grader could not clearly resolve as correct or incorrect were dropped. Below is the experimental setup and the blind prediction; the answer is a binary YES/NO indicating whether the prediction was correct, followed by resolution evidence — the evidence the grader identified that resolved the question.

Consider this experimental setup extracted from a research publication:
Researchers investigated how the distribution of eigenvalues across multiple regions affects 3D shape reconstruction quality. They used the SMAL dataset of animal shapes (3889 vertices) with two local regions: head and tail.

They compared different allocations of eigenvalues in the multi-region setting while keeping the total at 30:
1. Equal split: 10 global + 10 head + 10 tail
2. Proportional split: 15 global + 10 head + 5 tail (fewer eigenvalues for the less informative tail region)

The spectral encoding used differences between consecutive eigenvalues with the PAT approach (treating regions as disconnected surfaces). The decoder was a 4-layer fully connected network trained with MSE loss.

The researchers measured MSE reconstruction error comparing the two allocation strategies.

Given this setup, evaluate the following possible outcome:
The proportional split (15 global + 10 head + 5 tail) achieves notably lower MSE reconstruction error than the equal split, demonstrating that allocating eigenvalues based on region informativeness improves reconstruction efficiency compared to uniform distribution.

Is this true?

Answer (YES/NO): NO